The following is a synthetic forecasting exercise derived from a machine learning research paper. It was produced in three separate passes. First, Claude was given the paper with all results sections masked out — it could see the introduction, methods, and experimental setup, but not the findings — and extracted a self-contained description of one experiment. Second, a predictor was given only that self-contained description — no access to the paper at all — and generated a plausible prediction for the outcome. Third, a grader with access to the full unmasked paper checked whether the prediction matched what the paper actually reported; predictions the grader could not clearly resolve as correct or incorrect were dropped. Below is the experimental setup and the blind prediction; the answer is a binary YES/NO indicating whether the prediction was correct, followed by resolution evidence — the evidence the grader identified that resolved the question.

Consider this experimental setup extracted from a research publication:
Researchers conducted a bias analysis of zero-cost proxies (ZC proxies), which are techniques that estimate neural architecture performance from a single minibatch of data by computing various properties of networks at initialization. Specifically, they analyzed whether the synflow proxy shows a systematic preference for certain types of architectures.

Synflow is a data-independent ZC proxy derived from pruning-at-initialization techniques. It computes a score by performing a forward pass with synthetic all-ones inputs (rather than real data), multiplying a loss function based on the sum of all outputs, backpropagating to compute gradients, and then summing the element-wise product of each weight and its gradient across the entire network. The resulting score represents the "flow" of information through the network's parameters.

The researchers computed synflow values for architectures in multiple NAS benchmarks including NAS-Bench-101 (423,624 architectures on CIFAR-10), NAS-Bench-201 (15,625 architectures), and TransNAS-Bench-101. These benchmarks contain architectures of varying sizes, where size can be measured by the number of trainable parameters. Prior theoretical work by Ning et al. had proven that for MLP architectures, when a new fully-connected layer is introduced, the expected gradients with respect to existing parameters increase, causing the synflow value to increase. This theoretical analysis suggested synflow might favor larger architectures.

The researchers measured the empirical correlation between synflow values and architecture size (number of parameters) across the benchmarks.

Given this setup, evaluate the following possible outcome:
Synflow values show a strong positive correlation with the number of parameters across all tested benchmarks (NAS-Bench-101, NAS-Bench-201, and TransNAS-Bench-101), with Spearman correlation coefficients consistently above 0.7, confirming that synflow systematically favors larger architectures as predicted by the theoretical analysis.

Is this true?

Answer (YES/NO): NO